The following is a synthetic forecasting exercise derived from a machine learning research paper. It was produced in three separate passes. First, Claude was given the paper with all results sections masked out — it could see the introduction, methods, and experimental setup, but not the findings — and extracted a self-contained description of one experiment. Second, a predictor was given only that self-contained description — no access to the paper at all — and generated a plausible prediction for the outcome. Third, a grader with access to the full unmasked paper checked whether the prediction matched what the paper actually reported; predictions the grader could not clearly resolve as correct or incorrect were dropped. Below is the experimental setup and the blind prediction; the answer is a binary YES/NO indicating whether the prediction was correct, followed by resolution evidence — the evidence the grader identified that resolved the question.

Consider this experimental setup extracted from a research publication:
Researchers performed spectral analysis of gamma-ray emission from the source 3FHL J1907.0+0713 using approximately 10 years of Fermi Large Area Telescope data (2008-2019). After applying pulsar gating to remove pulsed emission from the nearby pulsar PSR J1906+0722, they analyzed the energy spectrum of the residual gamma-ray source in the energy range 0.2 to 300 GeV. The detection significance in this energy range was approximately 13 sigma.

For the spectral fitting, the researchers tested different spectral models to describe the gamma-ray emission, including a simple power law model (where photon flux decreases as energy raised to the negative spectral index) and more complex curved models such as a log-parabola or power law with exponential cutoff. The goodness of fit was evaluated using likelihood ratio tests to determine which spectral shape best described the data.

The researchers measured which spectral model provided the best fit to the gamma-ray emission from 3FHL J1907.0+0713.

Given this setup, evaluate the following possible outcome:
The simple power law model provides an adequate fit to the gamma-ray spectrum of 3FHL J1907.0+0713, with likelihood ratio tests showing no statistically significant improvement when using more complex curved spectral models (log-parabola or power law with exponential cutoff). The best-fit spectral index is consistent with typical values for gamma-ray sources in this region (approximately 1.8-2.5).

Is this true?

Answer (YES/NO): YES